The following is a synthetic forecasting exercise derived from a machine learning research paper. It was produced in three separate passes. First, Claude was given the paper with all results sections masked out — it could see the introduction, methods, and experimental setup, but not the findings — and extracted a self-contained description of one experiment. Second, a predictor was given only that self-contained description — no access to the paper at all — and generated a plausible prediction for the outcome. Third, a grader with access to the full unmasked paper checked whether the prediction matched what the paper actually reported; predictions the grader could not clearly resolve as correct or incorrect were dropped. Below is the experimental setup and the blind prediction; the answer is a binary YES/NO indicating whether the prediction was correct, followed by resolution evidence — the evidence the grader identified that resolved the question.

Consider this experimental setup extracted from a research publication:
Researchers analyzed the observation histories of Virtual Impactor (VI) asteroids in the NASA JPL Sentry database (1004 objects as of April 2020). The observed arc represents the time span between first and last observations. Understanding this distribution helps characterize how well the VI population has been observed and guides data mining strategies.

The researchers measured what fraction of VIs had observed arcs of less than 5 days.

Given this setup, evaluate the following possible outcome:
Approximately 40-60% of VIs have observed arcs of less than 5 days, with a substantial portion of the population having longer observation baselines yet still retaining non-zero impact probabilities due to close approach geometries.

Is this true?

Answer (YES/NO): YES